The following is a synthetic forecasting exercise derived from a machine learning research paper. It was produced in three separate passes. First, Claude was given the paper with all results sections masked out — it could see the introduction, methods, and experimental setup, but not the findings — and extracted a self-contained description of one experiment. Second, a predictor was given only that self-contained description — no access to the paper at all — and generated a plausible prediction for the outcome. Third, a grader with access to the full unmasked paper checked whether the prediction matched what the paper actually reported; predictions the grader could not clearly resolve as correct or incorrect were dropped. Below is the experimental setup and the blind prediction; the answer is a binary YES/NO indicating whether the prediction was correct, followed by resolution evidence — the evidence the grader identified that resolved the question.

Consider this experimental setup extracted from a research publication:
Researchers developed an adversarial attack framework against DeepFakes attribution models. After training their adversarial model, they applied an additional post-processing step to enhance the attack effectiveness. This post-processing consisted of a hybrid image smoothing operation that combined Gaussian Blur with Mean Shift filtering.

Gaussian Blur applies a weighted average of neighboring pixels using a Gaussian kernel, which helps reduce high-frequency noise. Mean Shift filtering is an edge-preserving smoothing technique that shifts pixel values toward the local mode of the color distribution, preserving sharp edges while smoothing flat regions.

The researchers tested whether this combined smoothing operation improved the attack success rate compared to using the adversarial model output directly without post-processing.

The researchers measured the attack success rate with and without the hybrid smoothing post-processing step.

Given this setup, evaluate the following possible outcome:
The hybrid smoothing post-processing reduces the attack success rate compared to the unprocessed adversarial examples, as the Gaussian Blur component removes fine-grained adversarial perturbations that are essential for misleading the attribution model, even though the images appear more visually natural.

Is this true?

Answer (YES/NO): NO